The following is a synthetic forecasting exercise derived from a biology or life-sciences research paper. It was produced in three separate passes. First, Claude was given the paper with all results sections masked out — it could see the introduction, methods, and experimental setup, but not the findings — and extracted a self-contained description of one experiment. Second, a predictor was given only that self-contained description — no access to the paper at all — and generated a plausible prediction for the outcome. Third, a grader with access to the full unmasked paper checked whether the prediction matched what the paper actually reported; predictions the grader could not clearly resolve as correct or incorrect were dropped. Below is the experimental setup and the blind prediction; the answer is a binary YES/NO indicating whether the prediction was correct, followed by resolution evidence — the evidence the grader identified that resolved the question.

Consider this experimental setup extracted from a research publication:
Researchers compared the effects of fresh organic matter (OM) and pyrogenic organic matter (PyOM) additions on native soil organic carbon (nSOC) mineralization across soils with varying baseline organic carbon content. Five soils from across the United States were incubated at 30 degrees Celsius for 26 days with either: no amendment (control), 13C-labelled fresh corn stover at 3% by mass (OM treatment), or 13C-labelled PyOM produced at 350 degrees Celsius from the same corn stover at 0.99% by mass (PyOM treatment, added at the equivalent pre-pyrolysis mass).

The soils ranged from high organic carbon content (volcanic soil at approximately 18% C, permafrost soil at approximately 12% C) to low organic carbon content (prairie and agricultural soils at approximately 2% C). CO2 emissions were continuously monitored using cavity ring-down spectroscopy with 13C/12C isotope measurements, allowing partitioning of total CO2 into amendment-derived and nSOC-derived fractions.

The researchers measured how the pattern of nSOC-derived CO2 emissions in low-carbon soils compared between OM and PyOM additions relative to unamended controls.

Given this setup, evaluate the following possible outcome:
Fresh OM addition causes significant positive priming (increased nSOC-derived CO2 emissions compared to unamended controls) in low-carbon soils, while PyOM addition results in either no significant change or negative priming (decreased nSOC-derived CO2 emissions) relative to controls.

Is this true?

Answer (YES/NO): NO